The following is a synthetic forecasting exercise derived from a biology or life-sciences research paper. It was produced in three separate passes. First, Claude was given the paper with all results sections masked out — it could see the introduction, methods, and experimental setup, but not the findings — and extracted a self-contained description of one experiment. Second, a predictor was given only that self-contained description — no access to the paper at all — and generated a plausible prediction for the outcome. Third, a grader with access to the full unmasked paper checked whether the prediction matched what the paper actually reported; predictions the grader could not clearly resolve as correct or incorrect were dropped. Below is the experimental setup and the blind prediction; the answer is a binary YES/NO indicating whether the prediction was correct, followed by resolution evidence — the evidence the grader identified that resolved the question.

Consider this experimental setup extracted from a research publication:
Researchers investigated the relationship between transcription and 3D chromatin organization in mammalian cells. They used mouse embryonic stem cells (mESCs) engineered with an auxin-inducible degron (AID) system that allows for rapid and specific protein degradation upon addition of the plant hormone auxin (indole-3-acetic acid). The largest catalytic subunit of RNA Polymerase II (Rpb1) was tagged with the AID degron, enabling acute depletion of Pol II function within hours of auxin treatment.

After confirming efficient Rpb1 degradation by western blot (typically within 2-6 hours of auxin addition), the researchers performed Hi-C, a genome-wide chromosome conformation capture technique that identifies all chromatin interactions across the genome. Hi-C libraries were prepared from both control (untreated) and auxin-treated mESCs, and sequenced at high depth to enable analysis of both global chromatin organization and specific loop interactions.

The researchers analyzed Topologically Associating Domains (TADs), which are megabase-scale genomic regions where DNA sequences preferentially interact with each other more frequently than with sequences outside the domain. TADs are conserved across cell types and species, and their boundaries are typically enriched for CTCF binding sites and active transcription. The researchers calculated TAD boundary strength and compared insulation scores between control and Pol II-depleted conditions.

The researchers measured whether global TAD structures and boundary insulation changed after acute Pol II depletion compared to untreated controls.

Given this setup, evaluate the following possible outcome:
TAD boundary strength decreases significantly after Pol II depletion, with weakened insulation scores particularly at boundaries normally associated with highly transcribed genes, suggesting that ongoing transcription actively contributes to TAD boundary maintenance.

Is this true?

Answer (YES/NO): NO